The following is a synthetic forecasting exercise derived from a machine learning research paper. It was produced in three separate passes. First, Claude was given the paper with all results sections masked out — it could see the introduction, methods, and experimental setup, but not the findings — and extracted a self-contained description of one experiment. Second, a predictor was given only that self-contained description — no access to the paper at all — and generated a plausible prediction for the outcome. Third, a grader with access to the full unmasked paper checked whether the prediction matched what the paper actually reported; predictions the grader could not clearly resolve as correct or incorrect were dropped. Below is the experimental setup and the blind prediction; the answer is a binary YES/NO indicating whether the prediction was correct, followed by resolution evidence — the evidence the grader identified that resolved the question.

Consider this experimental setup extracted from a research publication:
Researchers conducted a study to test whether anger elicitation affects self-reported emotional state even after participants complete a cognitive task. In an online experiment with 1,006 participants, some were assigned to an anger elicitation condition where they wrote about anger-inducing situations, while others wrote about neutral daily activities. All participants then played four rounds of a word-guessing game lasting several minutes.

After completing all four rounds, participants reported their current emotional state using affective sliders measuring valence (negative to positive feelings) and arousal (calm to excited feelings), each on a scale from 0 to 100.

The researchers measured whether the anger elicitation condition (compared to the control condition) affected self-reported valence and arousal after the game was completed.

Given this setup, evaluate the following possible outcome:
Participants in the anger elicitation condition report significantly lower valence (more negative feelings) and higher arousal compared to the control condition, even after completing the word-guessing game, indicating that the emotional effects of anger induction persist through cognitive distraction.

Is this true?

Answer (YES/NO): NO